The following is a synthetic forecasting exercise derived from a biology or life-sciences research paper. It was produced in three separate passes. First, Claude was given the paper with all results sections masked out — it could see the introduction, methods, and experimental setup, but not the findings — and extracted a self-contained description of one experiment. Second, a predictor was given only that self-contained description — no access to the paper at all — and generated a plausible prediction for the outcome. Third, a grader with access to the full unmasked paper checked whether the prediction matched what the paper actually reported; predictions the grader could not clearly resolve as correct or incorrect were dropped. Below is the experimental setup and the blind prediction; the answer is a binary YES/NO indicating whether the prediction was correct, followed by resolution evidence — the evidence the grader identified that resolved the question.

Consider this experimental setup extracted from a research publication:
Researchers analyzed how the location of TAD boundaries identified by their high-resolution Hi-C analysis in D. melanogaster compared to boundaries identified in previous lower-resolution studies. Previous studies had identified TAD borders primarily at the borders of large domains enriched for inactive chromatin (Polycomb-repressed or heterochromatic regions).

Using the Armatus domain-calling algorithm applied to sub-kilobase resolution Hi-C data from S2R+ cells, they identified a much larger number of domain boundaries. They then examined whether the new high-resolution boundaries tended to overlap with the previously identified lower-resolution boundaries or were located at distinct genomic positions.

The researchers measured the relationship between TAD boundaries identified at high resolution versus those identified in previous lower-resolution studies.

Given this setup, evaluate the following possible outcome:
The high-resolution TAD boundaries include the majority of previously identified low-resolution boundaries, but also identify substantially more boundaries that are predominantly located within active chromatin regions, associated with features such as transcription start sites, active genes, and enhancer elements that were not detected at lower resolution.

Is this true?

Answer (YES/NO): NO